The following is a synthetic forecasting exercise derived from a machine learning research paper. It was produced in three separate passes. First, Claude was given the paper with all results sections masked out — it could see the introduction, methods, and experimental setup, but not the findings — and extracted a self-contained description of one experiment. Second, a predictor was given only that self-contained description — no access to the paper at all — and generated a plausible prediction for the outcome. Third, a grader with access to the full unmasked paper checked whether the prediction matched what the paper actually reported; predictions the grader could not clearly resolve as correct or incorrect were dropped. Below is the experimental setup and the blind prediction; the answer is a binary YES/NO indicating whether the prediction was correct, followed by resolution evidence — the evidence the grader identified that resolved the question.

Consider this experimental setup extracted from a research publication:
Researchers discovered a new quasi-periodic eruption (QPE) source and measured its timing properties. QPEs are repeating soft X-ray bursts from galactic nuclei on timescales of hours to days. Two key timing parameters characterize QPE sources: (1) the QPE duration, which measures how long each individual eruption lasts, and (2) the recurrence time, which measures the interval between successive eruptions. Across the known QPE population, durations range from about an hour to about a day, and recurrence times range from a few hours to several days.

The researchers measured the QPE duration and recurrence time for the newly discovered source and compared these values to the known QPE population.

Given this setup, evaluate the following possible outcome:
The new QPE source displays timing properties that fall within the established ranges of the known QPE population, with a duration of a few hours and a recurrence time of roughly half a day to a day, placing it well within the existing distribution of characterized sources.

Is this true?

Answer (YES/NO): NO